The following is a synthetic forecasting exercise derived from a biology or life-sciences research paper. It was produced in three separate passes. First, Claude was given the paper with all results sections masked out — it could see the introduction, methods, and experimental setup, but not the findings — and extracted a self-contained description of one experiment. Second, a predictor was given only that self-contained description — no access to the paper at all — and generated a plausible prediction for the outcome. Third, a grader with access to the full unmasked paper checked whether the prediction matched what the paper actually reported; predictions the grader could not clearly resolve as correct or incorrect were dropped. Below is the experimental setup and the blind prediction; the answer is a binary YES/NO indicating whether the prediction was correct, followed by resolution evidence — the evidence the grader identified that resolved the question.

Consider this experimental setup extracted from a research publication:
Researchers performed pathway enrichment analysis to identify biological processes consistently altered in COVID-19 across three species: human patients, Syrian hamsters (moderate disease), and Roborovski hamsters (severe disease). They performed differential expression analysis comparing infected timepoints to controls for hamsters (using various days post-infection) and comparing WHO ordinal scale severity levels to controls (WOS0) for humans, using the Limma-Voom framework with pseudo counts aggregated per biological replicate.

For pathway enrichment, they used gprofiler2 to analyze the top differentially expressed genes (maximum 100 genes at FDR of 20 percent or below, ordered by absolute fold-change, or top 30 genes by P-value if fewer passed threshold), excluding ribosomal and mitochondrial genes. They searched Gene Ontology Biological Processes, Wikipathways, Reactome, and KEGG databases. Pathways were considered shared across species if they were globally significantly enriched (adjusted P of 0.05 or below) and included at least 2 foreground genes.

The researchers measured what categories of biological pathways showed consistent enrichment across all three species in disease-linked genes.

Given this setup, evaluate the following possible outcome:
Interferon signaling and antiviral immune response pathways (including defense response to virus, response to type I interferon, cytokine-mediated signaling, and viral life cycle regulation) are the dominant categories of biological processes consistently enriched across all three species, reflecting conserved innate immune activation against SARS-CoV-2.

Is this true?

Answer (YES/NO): YES